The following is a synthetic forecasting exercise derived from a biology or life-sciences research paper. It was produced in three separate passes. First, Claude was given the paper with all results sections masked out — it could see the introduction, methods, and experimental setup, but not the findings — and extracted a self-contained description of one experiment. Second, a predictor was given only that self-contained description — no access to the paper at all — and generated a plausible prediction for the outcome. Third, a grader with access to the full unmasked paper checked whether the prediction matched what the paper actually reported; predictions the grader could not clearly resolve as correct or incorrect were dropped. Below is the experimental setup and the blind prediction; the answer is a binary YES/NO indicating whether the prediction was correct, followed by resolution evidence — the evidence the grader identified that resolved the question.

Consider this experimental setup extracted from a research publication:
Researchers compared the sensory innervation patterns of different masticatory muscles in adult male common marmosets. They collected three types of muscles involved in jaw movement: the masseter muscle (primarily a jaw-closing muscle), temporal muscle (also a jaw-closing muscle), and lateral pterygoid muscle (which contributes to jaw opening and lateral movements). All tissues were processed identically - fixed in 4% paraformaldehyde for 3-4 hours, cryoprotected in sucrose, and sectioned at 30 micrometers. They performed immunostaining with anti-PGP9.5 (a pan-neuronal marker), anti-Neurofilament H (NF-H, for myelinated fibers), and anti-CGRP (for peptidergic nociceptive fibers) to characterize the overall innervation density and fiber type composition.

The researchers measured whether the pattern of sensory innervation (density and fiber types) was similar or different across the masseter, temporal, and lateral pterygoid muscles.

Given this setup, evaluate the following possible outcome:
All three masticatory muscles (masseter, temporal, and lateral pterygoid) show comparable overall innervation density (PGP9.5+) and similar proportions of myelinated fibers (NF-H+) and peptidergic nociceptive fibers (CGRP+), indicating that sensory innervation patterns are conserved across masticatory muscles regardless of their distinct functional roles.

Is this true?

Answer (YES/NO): NO